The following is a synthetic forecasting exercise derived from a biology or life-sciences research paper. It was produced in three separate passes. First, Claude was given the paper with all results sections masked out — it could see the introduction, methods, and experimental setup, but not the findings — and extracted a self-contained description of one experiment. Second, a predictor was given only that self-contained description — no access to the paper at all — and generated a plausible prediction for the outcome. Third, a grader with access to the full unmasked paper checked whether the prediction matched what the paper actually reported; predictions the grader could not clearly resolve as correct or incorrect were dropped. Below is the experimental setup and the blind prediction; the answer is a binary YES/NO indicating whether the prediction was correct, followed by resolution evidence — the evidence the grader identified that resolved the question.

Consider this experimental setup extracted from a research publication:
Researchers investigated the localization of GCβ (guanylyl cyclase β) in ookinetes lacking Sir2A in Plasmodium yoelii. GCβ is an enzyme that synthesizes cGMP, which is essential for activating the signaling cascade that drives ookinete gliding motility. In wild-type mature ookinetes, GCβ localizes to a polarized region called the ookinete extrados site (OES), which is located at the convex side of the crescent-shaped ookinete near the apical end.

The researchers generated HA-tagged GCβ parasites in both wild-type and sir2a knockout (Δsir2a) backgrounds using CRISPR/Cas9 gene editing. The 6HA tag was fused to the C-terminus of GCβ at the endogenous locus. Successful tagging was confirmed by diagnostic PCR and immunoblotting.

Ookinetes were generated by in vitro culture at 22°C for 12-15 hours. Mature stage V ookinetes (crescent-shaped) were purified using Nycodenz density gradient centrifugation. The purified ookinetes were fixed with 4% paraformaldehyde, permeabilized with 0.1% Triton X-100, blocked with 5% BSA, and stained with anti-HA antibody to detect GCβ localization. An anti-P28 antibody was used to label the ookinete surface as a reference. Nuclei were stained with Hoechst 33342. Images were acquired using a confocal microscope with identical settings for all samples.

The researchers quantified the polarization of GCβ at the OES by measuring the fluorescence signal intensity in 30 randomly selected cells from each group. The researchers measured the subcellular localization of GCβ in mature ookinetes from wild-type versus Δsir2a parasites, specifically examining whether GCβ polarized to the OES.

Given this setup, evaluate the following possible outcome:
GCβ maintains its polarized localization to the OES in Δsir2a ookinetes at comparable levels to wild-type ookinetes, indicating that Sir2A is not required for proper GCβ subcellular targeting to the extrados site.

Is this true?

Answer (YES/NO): NO